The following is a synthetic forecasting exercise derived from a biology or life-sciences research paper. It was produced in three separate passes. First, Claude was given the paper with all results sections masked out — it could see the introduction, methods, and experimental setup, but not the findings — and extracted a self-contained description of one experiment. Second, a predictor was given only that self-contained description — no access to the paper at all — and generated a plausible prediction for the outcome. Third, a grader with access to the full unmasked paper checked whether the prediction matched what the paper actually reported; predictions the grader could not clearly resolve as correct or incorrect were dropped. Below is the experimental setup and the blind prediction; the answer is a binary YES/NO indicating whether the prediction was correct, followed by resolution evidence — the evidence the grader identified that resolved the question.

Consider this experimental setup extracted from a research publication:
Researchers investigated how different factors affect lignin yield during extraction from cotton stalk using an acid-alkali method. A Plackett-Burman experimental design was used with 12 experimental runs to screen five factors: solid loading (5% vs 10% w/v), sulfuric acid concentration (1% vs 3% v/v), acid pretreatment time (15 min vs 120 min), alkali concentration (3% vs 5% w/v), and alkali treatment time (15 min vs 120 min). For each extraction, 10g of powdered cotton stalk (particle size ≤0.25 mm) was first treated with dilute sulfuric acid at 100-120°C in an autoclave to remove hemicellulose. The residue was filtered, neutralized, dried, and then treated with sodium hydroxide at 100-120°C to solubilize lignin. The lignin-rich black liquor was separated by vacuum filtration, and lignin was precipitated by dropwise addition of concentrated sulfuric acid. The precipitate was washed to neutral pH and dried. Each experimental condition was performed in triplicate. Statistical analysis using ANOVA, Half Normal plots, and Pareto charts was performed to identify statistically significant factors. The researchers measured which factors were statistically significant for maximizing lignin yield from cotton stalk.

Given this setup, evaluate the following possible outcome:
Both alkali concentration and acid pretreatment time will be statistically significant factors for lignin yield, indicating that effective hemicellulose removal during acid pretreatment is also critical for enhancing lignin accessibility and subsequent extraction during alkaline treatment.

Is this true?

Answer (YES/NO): YES